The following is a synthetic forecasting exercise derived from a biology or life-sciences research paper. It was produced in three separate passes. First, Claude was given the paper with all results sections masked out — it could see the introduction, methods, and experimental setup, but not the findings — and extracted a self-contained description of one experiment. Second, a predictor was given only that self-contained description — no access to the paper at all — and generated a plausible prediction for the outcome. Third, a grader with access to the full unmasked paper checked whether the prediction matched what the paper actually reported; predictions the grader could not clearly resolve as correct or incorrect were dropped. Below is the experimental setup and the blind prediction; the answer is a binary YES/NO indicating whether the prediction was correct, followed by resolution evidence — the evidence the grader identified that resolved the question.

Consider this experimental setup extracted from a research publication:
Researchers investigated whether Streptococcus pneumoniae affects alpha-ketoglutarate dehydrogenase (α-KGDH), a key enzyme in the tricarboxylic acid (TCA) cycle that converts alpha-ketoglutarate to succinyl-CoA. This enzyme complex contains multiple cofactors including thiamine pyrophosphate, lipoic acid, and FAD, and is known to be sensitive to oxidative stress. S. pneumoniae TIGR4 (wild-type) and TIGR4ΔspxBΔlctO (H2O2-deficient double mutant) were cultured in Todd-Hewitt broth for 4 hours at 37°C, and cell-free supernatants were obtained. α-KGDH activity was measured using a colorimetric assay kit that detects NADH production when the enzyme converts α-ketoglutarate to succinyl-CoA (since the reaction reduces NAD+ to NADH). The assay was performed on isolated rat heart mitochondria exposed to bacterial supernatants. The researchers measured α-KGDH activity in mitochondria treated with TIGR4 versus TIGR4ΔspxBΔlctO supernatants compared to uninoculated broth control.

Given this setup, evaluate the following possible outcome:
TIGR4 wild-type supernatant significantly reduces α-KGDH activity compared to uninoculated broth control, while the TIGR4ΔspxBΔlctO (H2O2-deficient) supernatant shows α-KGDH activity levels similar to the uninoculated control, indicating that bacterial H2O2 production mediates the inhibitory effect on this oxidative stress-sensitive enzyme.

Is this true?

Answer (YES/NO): YES